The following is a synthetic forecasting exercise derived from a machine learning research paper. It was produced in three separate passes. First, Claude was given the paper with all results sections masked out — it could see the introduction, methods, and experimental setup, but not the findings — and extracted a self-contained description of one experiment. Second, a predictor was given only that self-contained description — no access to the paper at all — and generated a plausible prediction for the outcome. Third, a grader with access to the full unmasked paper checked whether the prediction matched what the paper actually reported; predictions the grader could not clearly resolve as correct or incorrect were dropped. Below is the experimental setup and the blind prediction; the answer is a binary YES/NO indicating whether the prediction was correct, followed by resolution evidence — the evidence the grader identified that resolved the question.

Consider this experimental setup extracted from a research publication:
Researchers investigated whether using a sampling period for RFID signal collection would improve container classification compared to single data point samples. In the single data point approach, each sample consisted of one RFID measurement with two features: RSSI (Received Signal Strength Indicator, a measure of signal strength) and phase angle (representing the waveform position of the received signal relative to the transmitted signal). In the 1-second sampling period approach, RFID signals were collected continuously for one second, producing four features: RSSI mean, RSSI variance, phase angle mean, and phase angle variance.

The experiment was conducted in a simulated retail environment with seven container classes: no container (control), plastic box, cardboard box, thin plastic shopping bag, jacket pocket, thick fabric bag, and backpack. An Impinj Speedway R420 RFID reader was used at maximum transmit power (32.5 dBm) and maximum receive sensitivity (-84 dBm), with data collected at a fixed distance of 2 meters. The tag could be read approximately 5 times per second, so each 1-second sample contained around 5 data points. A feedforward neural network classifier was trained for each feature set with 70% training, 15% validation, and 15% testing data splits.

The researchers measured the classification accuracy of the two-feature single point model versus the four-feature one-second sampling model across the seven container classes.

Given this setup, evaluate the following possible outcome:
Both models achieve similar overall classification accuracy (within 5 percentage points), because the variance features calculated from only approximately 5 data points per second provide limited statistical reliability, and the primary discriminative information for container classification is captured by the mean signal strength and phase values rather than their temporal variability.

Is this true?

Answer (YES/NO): NO